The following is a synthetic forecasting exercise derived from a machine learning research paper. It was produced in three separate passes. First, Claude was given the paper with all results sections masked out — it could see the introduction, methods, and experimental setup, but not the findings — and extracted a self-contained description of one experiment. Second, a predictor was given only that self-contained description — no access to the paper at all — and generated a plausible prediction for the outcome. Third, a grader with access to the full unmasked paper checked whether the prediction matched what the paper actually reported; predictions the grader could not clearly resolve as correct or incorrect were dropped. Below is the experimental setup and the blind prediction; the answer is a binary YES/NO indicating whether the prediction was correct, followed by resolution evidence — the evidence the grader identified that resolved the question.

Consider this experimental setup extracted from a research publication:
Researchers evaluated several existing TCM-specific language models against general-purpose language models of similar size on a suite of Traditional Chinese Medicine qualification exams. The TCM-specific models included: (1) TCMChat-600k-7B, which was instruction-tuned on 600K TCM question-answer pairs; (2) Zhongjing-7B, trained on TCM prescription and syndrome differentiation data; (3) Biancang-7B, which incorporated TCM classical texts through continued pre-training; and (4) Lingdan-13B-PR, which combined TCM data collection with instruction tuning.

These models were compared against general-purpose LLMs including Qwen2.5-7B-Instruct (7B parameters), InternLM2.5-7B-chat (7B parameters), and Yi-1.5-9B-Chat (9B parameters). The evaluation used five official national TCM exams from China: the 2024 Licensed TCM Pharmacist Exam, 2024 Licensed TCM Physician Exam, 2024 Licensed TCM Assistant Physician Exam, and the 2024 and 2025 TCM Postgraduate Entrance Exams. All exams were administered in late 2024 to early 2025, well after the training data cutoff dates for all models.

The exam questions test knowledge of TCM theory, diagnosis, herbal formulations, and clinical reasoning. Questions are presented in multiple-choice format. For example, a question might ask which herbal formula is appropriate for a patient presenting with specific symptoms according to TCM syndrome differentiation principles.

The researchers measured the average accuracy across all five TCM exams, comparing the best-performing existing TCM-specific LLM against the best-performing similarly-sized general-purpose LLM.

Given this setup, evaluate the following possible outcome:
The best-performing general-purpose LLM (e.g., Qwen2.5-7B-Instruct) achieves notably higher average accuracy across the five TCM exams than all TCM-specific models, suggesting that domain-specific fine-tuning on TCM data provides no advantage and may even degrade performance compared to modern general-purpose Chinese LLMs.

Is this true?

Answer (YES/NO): NO